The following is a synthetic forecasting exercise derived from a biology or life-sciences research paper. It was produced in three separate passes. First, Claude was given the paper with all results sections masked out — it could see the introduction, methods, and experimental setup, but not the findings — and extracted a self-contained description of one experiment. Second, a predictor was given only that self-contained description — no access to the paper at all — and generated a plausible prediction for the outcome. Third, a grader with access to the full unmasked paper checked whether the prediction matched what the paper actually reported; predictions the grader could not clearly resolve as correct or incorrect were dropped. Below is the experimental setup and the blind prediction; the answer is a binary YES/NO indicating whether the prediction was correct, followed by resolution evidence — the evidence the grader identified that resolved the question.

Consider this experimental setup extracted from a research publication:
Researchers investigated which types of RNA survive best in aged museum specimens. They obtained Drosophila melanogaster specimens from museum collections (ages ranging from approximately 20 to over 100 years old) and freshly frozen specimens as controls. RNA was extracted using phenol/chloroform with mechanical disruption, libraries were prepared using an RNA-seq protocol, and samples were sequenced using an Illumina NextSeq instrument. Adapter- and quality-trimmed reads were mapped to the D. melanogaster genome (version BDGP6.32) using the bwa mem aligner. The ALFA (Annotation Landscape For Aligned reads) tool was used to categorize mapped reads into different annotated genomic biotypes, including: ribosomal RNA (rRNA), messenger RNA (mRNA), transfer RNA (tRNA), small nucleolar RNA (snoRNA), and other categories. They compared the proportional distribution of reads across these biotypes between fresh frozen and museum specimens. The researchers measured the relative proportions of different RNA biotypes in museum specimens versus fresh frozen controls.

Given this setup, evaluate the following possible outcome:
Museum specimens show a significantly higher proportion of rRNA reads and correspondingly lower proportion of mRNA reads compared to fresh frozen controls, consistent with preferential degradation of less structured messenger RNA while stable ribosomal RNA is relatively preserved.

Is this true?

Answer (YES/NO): NO